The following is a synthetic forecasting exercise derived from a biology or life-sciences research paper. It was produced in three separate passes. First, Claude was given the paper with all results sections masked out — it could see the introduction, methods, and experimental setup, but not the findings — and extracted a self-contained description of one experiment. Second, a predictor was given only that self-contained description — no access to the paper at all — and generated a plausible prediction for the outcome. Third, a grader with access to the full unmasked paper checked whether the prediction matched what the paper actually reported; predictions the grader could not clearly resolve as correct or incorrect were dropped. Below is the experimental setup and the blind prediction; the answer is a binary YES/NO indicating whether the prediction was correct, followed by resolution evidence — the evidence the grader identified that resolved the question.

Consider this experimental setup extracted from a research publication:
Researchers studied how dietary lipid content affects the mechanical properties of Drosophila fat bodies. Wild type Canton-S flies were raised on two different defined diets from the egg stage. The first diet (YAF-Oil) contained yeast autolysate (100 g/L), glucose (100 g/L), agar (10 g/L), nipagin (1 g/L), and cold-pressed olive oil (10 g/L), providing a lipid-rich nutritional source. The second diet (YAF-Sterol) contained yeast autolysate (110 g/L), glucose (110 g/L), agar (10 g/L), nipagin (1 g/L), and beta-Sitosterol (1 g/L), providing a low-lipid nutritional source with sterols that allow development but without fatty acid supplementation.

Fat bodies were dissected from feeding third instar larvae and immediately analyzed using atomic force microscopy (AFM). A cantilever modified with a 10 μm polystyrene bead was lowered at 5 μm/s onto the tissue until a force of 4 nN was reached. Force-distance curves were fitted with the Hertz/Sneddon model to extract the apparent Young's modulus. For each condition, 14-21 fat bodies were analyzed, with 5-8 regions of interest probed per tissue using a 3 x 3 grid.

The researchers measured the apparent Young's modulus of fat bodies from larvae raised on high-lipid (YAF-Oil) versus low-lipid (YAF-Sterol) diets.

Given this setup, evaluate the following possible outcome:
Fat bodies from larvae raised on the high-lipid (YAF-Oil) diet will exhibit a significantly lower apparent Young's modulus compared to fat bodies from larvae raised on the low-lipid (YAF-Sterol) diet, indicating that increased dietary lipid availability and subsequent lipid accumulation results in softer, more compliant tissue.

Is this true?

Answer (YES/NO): YES